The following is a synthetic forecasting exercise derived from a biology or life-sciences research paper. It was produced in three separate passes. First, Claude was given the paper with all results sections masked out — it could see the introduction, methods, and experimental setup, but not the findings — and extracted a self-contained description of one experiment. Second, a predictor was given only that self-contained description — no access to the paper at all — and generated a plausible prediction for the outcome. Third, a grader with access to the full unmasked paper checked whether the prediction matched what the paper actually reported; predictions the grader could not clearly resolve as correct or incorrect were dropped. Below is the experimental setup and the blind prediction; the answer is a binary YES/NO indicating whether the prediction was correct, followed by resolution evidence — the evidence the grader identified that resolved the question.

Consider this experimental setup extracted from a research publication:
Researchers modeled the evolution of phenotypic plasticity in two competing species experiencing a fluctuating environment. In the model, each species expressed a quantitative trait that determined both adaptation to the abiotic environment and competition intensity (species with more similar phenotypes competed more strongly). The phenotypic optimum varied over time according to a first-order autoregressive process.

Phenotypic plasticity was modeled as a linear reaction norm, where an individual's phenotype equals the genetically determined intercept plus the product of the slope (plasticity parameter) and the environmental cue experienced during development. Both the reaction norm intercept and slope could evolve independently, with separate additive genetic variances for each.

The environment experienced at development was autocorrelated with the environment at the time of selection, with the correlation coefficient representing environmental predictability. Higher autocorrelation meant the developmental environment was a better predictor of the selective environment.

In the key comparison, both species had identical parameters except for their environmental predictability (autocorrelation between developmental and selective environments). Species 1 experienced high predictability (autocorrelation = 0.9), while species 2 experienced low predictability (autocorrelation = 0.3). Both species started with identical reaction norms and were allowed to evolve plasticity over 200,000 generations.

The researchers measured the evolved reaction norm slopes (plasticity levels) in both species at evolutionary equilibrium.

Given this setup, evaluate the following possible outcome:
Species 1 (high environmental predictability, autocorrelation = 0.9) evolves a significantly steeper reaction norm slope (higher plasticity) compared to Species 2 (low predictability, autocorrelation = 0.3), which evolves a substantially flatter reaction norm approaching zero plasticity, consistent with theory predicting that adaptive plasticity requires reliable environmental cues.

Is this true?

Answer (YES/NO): NO